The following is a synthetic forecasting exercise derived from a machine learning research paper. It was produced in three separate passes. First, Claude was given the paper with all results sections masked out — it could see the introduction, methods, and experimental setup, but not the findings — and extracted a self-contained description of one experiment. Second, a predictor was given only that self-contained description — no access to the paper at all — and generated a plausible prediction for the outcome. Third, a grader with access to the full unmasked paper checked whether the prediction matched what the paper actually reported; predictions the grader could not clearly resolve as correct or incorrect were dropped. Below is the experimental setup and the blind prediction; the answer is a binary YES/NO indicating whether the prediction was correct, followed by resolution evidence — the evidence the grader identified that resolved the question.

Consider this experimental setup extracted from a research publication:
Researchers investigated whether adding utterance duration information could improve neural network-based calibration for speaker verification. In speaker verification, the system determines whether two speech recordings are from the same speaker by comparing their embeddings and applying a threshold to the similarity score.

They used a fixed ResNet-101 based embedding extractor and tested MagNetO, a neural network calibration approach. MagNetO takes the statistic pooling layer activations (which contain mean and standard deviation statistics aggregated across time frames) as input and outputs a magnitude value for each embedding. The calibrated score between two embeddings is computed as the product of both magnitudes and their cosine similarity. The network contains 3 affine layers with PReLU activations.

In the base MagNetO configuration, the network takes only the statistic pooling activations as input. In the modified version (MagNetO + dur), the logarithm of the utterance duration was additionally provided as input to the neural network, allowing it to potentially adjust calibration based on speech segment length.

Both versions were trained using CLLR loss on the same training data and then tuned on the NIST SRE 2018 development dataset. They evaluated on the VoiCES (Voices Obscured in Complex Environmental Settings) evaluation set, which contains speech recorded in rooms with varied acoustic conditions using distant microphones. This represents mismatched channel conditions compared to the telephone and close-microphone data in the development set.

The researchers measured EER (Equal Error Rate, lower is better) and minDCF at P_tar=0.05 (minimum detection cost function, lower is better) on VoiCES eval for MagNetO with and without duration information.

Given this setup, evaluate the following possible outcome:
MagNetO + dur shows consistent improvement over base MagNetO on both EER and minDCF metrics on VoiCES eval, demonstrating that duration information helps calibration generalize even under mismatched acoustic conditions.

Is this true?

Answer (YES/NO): NO